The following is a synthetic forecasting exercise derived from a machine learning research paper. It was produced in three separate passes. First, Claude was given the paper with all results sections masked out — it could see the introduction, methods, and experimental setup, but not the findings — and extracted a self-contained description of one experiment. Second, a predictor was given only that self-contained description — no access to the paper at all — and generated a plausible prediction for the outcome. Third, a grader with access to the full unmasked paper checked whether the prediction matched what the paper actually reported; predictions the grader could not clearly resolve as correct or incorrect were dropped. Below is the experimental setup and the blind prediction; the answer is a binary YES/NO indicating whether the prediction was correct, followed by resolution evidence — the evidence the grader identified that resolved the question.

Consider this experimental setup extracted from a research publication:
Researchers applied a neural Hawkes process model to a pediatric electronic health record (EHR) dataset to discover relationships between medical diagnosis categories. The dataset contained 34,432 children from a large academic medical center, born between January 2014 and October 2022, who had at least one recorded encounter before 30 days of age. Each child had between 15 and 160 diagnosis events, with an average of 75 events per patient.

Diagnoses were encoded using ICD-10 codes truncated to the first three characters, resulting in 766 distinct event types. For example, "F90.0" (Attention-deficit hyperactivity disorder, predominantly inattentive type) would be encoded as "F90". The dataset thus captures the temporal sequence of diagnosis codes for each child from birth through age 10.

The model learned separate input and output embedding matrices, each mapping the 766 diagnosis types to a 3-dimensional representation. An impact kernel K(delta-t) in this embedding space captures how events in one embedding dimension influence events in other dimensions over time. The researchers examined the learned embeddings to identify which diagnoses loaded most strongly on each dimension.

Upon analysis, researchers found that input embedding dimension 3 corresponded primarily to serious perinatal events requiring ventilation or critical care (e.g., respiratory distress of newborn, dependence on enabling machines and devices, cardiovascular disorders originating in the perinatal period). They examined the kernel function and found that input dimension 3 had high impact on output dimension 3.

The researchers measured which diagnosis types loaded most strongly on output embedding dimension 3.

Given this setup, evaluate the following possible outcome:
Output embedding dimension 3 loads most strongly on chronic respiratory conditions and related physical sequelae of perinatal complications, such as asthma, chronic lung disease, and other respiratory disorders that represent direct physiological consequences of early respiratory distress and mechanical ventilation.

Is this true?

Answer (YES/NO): NO